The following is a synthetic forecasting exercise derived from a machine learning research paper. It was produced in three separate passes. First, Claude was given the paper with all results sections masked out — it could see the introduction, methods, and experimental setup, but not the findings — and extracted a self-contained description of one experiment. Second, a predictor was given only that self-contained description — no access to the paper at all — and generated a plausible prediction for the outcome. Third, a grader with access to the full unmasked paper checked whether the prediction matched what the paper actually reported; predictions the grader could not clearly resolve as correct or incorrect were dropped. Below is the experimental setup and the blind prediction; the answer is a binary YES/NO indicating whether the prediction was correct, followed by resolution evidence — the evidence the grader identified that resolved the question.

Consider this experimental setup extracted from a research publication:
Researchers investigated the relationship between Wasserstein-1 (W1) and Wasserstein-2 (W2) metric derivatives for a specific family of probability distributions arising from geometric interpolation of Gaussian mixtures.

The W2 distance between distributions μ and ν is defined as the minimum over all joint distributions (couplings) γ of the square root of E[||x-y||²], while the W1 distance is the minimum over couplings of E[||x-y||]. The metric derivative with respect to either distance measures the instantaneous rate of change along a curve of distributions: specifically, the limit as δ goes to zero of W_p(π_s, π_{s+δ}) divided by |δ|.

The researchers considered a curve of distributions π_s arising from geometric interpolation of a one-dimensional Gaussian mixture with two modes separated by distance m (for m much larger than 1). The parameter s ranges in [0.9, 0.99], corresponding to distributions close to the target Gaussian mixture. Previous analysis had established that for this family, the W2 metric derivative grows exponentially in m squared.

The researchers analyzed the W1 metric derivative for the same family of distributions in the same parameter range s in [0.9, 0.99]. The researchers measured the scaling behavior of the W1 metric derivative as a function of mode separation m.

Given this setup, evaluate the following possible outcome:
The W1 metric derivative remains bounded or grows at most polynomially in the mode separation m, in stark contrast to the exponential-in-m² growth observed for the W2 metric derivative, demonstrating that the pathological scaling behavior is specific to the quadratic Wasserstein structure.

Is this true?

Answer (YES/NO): YES